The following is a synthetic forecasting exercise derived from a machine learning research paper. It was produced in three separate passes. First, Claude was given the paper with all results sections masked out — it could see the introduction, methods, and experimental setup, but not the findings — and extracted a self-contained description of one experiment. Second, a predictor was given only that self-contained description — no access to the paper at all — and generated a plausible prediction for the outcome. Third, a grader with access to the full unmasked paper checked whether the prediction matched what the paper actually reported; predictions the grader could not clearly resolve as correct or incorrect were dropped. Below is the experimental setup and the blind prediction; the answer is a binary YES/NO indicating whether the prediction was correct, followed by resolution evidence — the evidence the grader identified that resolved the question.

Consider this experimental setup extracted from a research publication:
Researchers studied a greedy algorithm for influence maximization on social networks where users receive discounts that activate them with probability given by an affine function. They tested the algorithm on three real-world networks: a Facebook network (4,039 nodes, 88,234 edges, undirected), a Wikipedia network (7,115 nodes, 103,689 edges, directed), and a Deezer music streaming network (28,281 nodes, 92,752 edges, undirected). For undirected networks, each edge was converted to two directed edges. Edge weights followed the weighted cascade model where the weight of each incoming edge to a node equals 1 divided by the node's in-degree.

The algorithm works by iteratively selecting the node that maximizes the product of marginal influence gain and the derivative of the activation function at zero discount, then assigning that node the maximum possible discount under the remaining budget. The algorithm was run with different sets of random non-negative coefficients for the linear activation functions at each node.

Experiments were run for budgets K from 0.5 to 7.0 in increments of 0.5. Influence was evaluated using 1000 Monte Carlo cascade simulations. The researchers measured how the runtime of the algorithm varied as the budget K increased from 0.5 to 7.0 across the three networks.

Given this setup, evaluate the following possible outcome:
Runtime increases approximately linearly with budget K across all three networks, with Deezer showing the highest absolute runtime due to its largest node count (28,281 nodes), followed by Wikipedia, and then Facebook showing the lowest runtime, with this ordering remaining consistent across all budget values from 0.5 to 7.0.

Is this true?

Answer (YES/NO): NO